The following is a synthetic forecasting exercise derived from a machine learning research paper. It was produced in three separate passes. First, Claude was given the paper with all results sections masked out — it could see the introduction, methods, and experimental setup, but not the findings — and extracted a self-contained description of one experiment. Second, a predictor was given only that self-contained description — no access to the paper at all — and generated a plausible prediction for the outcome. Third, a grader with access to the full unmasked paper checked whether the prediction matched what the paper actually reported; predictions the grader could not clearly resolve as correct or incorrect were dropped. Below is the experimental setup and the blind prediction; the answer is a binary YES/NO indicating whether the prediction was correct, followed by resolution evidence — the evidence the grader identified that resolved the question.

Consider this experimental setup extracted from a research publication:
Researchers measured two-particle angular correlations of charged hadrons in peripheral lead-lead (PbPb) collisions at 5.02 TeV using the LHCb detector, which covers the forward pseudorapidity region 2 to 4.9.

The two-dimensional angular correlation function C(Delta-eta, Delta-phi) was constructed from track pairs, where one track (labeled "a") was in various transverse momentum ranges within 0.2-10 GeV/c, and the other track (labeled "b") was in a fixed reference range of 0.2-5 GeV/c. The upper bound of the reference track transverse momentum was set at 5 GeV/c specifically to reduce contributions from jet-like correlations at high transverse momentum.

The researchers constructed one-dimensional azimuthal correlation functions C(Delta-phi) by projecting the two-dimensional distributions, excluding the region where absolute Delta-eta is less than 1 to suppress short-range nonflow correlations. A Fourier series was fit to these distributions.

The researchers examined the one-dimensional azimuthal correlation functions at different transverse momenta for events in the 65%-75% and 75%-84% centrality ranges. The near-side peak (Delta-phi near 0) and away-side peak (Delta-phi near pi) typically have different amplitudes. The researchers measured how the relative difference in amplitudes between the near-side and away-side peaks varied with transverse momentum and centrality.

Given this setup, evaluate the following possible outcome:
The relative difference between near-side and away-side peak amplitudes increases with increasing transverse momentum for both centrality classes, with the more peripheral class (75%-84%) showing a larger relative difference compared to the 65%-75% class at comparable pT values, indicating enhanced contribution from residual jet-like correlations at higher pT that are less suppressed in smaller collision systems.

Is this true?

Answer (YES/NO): YES